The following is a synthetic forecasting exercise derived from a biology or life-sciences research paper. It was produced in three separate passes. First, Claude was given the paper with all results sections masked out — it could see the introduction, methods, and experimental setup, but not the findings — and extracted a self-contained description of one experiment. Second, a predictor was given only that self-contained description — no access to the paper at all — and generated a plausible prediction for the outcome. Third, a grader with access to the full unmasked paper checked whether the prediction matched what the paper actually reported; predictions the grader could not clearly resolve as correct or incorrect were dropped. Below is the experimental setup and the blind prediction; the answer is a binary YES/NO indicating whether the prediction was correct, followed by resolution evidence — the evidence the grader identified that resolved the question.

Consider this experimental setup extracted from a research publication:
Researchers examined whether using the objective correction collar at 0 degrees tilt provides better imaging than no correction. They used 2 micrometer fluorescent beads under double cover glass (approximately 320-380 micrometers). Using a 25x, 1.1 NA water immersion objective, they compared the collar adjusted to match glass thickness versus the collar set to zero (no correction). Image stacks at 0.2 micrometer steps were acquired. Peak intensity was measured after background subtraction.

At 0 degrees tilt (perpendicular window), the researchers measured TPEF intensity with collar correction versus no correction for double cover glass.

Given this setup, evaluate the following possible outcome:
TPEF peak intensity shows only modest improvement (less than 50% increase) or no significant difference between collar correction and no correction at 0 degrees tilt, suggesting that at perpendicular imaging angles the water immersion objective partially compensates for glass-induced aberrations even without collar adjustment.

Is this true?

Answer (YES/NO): NO